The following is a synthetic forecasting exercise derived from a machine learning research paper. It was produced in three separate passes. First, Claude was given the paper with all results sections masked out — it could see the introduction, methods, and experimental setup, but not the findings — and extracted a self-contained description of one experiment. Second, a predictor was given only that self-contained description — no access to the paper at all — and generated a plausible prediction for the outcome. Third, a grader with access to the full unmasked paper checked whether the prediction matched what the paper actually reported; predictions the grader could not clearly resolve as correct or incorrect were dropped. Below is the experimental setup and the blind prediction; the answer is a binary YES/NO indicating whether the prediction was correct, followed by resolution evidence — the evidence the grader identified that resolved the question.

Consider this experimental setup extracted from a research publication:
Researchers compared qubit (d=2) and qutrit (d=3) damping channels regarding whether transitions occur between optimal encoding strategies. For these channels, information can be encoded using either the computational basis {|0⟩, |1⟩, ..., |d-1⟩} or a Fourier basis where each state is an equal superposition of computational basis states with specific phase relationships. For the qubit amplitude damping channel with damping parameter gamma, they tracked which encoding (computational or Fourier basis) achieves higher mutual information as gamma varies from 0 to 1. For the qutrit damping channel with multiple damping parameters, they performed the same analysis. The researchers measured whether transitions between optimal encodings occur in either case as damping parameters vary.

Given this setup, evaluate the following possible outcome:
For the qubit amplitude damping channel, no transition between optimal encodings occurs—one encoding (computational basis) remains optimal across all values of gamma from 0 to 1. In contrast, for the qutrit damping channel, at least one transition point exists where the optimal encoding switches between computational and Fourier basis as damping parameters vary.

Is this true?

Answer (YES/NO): NO